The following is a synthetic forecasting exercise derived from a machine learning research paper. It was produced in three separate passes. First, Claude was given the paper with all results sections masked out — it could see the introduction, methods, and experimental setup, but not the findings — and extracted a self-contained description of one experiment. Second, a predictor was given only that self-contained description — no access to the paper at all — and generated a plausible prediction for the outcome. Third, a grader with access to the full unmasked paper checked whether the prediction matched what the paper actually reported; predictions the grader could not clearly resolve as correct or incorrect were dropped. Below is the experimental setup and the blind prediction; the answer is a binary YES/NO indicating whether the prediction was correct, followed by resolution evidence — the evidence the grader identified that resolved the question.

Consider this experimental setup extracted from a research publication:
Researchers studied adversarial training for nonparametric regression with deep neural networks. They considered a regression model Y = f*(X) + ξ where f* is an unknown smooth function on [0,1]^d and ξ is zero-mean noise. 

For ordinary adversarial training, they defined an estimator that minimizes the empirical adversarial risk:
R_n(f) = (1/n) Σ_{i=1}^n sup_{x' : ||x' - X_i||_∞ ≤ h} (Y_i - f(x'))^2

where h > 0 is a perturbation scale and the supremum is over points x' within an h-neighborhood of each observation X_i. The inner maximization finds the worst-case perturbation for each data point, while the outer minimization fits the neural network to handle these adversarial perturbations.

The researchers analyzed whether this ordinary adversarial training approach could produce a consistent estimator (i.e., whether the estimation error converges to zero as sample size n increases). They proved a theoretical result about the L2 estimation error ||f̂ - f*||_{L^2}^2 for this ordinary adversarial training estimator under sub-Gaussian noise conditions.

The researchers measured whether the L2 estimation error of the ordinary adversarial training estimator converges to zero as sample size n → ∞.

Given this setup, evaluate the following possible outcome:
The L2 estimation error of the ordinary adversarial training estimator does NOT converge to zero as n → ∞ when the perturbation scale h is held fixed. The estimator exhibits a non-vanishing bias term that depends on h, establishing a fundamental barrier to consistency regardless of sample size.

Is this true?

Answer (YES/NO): YES